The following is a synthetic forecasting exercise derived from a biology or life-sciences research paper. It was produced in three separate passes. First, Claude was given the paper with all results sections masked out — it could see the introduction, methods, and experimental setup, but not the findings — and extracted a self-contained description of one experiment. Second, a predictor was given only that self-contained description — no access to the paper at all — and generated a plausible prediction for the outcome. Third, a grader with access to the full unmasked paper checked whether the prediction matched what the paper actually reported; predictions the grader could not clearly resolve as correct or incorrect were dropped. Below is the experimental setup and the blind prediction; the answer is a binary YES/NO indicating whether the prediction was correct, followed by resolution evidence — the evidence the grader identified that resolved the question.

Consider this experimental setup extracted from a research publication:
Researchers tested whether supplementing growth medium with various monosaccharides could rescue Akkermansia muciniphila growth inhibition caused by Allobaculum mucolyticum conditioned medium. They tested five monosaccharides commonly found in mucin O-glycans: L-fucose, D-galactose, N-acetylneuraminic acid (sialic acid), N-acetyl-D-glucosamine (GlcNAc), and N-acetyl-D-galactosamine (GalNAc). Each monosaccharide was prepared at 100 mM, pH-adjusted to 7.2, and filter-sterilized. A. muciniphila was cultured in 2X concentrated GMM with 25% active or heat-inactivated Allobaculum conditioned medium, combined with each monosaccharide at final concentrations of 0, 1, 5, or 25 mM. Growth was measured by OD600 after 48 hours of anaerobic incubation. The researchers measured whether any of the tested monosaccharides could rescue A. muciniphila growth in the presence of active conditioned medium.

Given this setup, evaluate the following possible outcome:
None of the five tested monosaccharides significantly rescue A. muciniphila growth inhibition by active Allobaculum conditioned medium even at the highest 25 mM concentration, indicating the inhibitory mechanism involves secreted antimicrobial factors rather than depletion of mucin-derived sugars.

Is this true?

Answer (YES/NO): NO